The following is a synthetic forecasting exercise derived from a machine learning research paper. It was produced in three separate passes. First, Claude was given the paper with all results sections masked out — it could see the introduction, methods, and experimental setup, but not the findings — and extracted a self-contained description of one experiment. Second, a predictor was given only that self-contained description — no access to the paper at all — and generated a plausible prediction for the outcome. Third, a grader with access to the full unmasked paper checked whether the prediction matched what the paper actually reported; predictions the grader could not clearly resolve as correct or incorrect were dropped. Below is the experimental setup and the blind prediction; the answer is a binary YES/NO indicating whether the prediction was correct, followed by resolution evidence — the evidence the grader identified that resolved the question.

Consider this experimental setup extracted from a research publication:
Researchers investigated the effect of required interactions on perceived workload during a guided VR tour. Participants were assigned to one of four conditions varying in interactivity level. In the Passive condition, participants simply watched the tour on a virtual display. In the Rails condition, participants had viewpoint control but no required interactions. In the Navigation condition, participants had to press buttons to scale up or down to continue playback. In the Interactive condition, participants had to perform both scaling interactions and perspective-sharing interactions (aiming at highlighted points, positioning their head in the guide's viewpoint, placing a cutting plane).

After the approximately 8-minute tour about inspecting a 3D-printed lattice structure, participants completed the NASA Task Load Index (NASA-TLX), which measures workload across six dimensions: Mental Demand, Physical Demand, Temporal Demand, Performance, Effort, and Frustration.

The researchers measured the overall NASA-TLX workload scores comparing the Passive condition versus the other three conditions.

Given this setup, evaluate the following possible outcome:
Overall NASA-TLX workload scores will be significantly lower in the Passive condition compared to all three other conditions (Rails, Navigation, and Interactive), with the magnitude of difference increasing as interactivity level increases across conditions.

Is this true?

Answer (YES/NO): NO